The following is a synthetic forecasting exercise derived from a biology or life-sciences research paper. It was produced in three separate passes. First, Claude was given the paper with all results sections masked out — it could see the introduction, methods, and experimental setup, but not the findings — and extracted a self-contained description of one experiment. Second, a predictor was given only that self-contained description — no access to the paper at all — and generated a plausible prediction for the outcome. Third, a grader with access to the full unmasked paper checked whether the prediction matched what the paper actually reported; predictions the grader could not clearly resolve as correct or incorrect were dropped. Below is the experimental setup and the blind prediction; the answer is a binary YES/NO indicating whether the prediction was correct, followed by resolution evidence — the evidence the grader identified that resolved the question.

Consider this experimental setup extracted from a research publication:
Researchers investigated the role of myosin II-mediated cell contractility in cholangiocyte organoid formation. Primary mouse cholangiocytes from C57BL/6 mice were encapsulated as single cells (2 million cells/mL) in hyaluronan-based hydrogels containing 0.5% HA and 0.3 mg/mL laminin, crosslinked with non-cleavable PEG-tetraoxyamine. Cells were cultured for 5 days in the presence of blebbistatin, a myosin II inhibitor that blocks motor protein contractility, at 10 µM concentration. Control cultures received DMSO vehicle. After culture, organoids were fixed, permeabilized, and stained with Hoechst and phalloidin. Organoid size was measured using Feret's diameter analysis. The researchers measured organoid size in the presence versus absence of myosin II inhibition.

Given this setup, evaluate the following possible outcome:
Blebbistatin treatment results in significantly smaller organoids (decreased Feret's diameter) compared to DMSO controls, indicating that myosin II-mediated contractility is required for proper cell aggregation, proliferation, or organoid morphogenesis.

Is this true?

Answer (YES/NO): NO